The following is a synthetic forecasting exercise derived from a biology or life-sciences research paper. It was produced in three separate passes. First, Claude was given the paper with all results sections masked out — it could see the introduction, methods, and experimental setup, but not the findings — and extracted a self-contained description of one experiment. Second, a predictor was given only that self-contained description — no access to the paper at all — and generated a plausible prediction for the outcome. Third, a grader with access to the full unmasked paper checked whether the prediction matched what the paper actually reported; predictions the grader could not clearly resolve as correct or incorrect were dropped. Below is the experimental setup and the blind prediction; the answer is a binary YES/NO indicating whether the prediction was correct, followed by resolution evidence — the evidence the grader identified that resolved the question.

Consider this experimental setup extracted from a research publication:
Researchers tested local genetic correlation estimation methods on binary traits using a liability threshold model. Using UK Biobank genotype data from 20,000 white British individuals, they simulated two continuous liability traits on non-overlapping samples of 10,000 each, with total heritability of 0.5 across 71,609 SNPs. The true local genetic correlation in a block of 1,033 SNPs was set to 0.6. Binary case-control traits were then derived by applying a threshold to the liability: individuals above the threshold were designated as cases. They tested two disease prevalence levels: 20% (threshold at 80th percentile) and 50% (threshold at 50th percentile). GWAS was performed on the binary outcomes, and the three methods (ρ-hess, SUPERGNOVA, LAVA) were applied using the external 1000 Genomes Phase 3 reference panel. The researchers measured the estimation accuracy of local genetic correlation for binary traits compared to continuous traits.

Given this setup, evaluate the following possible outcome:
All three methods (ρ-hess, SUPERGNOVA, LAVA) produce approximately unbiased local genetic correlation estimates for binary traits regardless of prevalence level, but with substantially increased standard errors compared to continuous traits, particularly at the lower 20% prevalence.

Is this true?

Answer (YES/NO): NO